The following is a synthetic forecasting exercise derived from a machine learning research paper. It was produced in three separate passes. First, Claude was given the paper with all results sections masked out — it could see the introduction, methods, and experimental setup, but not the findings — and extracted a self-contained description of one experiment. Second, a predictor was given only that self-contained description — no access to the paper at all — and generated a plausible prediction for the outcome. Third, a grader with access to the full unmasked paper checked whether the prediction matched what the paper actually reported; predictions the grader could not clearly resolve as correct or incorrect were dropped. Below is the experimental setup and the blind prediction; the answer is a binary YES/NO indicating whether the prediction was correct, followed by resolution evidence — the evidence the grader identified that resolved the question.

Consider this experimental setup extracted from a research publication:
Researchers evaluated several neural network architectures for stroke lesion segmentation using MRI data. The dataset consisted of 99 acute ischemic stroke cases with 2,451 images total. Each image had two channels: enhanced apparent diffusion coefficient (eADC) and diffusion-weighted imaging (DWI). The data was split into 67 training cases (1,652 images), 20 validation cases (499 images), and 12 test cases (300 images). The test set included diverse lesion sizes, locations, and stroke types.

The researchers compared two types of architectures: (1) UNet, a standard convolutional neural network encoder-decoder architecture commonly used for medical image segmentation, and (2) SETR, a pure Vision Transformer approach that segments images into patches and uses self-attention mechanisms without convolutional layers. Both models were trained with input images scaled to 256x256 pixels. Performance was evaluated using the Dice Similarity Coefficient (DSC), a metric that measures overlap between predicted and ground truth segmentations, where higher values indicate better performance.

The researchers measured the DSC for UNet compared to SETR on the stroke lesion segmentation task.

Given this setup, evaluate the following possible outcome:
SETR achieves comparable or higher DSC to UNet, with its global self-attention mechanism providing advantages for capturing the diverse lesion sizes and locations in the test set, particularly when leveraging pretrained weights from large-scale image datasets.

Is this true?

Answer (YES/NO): NO